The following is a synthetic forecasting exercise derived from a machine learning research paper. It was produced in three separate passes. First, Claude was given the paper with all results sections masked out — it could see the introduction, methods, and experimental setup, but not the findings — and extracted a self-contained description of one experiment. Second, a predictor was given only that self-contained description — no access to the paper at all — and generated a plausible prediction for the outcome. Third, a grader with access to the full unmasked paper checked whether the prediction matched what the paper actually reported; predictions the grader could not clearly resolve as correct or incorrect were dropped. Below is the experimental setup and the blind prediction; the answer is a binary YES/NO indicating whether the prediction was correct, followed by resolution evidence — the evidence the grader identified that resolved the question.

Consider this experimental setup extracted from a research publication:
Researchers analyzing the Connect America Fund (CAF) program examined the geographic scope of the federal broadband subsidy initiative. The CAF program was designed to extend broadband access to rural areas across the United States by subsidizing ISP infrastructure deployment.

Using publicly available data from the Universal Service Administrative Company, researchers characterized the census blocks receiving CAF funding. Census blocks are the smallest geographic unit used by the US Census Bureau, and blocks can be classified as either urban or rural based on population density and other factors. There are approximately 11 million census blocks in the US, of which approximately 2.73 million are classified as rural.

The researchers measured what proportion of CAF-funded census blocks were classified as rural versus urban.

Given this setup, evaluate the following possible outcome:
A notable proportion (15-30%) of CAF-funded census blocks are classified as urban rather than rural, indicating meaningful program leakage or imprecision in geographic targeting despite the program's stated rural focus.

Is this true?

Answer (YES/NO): NO